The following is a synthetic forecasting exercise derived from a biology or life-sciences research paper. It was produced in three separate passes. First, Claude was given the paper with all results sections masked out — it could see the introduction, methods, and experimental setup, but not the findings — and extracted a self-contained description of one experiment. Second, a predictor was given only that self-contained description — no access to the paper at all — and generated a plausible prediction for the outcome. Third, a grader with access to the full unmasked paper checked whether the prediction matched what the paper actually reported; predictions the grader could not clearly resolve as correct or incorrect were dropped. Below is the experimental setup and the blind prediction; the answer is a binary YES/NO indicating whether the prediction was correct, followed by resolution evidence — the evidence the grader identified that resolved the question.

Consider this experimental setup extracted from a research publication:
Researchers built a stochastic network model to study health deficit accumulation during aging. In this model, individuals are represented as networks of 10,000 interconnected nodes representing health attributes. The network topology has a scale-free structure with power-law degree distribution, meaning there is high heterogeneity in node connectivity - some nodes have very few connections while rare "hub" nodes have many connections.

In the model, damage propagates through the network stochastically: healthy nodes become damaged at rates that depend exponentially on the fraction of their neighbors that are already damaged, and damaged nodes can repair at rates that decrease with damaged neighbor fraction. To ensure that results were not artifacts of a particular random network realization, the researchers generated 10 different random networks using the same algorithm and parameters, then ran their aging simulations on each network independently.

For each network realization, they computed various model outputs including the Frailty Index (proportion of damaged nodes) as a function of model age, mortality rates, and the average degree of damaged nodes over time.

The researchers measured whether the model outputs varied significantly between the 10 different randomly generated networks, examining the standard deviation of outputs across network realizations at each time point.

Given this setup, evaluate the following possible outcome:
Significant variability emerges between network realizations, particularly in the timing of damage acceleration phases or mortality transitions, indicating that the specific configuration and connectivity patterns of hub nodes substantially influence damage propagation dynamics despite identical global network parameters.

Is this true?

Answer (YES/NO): NO